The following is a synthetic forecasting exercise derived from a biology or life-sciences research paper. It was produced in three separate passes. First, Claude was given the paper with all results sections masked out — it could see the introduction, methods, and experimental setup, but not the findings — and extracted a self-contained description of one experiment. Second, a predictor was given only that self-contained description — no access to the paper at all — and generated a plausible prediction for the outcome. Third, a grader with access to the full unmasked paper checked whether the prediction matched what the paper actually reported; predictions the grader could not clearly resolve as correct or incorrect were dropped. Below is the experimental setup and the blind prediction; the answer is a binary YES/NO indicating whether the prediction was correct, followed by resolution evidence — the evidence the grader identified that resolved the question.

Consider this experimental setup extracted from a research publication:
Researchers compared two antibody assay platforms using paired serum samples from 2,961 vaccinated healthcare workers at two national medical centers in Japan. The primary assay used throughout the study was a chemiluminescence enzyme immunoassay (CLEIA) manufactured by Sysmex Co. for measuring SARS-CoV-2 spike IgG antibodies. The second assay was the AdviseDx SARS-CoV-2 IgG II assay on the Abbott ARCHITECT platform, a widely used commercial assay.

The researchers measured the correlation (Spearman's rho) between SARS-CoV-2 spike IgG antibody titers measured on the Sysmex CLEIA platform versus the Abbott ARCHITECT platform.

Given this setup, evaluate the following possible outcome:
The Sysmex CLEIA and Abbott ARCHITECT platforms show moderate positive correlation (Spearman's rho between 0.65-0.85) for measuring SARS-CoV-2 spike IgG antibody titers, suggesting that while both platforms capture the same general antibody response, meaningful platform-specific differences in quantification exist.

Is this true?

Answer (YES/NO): NO